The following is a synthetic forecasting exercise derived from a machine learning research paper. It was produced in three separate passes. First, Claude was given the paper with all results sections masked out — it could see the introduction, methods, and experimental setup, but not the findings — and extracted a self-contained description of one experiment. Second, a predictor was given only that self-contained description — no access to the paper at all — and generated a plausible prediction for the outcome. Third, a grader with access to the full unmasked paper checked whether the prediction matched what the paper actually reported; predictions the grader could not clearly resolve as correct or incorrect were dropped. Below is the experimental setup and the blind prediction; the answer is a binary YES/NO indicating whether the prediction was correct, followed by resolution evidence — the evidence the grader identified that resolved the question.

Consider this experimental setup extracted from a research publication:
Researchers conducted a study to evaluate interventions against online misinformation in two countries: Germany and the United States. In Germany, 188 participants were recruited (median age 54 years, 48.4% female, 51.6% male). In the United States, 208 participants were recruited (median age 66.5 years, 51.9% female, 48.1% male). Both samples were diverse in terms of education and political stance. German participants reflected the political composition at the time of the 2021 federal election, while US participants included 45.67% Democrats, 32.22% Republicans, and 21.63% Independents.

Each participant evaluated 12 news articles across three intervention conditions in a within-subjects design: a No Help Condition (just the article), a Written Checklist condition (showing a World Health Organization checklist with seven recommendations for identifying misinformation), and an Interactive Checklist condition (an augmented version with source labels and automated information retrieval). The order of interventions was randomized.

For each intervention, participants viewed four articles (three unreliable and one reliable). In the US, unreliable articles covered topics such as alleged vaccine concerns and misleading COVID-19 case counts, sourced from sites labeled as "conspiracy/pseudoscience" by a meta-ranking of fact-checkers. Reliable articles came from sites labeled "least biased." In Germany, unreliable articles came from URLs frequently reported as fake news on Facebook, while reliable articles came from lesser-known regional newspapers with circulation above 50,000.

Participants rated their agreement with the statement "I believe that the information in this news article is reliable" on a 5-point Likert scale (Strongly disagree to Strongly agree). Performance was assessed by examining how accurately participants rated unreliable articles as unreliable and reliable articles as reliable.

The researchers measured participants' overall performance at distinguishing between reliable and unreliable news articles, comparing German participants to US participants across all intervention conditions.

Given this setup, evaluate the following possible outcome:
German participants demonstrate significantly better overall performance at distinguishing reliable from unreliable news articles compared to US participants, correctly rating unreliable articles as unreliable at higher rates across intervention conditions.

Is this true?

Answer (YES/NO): YES